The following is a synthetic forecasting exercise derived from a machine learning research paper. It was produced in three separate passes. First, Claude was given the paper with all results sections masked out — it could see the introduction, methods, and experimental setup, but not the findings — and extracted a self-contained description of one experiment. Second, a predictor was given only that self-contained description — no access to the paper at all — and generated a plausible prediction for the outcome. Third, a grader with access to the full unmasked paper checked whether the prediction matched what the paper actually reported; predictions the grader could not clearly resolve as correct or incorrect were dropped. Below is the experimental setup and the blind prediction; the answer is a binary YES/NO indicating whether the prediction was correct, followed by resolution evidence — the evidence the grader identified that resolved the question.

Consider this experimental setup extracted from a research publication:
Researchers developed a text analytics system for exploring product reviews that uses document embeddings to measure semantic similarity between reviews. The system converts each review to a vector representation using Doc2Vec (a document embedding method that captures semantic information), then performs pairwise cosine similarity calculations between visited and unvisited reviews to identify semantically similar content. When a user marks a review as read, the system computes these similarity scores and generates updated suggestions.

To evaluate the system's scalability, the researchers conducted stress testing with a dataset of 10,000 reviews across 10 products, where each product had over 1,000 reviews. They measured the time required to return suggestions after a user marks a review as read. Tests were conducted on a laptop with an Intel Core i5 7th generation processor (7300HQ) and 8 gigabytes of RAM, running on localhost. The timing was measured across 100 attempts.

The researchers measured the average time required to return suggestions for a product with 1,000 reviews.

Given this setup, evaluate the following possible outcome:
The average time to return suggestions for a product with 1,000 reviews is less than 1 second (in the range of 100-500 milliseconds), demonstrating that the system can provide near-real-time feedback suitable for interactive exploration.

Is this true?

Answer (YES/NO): NO